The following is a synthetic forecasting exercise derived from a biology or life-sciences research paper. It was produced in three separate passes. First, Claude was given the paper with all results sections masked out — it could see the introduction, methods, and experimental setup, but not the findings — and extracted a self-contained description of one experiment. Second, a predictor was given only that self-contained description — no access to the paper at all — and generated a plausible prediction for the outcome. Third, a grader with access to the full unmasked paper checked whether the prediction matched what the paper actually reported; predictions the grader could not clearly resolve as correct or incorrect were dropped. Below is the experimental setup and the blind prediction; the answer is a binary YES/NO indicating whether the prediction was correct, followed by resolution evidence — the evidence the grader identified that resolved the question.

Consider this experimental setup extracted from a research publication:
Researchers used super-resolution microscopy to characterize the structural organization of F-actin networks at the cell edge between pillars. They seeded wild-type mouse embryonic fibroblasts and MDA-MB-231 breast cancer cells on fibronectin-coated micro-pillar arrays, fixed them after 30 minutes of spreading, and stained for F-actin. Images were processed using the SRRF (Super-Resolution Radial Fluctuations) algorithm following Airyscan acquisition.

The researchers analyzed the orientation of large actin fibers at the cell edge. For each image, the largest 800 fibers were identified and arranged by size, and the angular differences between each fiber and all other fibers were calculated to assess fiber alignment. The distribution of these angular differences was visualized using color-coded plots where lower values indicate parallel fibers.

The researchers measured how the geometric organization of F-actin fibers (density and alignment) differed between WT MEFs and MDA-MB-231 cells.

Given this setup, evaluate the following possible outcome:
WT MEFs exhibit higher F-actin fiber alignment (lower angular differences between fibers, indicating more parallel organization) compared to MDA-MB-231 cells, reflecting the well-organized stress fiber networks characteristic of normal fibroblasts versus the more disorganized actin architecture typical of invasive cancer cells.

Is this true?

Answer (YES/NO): YES